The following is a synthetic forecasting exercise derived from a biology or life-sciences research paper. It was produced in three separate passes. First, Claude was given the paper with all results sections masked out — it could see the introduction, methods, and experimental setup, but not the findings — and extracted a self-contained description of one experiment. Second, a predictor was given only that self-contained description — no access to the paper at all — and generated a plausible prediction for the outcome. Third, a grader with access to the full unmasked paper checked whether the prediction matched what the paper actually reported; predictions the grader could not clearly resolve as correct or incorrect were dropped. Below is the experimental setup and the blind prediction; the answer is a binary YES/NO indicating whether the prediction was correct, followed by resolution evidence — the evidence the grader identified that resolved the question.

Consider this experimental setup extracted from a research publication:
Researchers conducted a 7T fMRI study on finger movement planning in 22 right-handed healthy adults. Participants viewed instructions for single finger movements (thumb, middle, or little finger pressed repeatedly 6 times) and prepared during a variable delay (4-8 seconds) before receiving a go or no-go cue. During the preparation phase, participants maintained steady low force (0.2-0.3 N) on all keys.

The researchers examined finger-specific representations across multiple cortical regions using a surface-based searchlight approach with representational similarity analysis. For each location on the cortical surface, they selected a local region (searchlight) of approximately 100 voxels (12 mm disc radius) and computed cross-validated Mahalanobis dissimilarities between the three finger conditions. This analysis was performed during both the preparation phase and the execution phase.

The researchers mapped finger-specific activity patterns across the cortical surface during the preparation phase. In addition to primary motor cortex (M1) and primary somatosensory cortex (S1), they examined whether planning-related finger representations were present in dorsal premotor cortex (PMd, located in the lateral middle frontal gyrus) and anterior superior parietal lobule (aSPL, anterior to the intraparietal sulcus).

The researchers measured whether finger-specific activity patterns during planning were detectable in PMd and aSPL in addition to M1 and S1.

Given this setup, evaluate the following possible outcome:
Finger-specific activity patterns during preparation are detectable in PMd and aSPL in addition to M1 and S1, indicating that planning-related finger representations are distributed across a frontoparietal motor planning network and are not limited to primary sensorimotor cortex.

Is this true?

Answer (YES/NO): NO